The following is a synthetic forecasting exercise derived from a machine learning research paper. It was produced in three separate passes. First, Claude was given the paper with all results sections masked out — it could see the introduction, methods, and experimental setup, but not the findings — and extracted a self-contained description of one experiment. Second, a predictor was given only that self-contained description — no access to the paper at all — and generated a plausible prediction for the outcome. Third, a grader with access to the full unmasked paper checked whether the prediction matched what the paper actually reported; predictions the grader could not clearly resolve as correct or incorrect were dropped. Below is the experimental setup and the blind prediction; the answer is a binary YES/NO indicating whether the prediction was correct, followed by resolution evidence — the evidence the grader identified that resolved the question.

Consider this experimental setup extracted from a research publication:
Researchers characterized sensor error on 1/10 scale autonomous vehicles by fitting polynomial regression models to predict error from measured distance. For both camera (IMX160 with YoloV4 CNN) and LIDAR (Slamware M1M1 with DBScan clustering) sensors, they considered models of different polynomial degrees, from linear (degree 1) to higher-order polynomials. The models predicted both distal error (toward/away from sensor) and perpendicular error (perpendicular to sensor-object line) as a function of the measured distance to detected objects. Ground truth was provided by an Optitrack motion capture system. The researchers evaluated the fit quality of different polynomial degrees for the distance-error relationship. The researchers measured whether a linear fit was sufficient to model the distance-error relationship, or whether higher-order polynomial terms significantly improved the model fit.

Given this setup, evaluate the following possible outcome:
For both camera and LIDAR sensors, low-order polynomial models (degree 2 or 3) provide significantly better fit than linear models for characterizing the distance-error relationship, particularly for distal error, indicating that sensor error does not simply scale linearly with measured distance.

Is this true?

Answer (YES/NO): NO